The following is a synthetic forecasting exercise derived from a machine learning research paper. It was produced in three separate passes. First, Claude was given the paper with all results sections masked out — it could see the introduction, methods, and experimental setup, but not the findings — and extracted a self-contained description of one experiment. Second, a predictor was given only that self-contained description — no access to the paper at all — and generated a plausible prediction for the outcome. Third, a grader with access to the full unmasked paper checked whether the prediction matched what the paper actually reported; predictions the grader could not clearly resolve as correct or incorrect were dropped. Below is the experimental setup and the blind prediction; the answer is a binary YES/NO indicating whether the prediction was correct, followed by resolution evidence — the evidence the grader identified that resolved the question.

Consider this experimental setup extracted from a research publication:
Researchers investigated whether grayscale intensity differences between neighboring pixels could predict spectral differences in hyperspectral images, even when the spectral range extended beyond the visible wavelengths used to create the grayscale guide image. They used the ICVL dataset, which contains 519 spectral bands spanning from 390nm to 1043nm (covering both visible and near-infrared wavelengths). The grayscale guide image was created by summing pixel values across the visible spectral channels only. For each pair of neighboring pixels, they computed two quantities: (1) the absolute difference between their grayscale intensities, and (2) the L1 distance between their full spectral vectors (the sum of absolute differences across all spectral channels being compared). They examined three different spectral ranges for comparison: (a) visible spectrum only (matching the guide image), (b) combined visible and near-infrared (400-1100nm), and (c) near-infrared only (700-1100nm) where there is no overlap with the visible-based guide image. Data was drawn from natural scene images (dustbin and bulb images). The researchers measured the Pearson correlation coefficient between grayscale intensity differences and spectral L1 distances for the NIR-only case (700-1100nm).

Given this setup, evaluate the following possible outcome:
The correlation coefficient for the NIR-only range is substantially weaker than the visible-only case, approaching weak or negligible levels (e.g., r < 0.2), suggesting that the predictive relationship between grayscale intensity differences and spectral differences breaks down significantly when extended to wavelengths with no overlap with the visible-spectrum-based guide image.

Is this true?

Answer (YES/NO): NO